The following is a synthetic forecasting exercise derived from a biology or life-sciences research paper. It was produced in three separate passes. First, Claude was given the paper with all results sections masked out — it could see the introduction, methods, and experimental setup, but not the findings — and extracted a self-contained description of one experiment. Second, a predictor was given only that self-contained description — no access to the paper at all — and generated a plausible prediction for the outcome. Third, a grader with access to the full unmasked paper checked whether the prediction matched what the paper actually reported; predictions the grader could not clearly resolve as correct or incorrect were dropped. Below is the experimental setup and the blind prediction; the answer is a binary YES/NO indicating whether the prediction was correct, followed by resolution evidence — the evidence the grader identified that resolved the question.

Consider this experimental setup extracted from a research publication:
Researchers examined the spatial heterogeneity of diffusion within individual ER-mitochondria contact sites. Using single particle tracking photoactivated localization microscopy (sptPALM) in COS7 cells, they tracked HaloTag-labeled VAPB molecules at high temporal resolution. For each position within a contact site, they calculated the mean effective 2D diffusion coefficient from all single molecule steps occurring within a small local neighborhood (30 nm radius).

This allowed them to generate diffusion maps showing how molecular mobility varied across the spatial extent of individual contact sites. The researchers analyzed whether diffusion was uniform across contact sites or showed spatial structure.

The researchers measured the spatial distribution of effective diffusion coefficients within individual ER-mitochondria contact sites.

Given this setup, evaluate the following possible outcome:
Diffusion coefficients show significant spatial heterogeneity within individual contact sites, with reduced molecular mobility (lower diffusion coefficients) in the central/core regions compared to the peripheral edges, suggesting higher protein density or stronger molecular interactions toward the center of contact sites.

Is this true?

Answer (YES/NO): YES